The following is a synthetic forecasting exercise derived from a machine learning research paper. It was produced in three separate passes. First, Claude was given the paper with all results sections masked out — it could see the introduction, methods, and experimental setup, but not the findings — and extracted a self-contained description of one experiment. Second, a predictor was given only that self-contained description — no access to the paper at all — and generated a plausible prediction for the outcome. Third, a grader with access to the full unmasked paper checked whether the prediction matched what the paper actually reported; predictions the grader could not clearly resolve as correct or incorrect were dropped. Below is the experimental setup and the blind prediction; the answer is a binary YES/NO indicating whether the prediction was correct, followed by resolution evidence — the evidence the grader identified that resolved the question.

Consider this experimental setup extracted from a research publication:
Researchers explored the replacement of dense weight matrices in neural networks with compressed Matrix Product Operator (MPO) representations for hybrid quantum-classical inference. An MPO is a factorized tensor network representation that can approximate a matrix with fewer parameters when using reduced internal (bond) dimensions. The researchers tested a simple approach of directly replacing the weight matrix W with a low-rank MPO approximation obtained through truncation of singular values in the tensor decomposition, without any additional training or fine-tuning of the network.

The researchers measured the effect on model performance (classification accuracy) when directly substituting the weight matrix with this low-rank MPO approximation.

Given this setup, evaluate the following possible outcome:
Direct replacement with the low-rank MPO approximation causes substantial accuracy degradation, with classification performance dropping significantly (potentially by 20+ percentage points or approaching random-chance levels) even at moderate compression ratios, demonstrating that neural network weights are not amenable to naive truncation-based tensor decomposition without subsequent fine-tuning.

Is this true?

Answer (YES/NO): YES